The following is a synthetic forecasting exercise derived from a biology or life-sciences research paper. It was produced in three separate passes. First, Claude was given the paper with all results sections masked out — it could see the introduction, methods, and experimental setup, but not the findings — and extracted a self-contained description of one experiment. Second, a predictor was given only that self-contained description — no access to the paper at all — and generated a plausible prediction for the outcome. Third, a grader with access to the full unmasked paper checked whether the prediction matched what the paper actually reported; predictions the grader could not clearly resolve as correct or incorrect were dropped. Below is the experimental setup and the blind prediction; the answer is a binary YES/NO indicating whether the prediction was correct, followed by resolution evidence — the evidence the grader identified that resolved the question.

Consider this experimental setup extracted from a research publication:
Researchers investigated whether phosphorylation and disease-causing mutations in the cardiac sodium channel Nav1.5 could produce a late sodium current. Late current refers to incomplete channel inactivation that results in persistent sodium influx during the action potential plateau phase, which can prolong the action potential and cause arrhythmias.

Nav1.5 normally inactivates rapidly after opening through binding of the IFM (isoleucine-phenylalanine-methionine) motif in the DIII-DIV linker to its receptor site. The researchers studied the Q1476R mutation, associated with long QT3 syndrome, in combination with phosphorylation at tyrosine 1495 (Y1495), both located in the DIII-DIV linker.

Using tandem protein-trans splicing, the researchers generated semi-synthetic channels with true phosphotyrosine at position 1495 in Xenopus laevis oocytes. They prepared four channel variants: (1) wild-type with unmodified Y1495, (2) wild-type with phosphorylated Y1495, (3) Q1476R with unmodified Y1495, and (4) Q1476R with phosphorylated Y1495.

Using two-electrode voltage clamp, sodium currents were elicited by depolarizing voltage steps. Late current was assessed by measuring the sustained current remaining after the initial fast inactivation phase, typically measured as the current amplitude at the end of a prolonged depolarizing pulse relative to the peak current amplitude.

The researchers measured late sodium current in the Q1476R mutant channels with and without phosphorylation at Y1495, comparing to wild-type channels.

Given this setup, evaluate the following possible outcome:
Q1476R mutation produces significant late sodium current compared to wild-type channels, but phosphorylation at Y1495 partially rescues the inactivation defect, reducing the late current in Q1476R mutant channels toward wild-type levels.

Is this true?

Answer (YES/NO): NO